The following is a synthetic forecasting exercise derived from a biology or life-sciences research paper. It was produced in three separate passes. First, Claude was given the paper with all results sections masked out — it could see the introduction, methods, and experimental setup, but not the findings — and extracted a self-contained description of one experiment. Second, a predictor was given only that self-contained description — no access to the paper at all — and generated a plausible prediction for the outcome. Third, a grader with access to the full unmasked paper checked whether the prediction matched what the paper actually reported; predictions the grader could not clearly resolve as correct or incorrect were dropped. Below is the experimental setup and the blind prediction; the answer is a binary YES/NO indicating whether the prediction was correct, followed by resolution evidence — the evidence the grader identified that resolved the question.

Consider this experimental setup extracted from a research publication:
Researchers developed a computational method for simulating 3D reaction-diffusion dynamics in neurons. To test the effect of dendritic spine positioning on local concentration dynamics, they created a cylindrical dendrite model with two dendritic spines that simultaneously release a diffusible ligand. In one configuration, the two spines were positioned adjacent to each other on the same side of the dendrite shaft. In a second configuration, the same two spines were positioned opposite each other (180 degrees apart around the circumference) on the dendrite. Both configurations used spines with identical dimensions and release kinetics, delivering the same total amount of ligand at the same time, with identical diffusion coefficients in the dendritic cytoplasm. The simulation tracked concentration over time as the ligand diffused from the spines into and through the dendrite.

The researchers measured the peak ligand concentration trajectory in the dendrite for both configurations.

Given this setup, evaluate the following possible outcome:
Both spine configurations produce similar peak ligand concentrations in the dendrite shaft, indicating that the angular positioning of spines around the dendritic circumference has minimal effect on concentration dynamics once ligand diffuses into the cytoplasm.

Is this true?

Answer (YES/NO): NO